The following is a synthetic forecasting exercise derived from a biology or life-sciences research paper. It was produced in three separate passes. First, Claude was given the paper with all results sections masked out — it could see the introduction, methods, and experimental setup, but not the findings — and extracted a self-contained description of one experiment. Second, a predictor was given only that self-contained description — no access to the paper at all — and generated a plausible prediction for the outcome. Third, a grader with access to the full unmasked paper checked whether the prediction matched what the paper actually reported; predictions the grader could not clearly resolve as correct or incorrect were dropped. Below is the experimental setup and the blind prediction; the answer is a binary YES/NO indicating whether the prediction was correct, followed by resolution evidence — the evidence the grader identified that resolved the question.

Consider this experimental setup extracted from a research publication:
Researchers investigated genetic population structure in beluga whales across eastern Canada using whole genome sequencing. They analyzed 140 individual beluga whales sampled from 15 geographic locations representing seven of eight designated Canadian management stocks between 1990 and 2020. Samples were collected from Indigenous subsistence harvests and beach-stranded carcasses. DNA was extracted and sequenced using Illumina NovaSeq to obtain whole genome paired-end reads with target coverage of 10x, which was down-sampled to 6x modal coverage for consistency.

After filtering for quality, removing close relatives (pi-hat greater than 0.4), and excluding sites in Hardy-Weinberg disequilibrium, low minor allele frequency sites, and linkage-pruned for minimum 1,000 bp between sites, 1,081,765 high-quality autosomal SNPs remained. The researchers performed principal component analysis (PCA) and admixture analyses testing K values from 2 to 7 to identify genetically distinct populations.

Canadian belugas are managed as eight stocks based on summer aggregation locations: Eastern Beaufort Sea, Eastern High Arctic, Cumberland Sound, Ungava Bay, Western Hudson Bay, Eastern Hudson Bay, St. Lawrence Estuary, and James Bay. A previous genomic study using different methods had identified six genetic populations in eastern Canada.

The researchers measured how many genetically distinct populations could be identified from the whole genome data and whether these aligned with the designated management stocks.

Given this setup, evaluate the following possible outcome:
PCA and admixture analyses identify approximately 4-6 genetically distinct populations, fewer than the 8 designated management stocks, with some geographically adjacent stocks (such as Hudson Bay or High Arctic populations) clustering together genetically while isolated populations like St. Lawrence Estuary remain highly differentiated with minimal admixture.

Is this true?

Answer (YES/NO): YES